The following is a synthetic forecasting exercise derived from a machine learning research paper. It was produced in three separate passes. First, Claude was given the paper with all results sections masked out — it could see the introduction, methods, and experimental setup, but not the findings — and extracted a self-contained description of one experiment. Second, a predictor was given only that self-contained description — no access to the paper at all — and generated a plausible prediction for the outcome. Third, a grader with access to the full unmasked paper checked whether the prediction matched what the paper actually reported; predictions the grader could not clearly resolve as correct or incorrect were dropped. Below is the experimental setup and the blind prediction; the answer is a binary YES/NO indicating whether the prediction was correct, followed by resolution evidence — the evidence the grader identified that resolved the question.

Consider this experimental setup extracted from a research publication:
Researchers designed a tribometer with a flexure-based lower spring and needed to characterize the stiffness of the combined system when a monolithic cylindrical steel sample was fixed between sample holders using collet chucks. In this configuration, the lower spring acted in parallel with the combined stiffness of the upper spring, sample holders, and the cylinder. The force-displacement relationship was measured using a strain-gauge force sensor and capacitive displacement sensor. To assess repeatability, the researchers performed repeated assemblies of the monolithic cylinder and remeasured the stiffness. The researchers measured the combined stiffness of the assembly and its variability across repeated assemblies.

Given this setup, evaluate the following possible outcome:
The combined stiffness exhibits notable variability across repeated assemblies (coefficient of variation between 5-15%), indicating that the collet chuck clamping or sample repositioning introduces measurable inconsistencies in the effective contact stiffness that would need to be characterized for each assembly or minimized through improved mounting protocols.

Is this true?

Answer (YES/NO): NO